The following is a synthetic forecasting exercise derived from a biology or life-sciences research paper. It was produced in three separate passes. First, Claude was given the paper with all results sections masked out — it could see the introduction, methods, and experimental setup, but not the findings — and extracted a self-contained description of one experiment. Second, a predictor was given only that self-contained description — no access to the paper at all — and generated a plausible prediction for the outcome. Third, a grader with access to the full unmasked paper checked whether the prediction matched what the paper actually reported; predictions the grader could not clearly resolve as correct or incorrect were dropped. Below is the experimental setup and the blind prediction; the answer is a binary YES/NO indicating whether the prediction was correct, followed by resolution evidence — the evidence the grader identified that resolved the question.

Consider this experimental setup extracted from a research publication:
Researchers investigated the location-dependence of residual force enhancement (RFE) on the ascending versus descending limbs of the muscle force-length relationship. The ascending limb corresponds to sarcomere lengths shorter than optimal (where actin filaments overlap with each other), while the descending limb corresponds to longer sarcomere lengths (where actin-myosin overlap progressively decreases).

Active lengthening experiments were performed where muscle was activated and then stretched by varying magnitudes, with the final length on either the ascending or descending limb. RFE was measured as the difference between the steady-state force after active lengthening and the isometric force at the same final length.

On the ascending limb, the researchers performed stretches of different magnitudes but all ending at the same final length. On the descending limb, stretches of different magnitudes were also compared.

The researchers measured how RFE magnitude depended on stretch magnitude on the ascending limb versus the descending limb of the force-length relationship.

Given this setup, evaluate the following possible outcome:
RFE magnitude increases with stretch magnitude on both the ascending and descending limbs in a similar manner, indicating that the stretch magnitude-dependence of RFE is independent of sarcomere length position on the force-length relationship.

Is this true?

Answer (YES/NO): NO